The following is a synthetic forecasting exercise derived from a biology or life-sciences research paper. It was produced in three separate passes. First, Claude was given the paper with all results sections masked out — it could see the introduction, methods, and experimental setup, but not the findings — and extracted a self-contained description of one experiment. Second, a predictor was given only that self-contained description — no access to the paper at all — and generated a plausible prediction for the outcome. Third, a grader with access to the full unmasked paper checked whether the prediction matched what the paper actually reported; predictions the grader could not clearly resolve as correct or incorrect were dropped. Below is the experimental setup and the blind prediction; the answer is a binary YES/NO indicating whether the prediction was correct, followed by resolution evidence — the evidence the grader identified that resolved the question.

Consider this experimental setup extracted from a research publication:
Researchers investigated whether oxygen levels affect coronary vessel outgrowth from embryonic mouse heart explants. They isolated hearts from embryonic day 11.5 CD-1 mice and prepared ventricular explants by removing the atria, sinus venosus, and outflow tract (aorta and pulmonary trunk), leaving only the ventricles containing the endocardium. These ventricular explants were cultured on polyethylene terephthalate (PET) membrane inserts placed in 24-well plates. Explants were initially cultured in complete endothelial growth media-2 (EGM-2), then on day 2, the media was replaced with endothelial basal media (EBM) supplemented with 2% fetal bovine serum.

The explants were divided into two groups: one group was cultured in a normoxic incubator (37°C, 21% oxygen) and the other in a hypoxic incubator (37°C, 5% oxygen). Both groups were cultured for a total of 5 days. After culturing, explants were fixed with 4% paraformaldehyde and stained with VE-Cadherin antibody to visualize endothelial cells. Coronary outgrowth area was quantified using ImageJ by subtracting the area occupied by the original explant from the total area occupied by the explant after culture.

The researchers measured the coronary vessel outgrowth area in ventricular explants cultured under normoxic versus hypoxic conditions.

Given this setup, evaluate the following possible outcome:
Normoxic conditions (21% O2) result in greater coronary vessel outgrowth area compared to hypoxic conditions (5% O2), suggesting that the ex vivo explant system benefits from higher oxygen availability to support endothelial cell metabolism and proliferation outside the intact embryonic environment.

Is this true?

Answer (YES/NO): NO